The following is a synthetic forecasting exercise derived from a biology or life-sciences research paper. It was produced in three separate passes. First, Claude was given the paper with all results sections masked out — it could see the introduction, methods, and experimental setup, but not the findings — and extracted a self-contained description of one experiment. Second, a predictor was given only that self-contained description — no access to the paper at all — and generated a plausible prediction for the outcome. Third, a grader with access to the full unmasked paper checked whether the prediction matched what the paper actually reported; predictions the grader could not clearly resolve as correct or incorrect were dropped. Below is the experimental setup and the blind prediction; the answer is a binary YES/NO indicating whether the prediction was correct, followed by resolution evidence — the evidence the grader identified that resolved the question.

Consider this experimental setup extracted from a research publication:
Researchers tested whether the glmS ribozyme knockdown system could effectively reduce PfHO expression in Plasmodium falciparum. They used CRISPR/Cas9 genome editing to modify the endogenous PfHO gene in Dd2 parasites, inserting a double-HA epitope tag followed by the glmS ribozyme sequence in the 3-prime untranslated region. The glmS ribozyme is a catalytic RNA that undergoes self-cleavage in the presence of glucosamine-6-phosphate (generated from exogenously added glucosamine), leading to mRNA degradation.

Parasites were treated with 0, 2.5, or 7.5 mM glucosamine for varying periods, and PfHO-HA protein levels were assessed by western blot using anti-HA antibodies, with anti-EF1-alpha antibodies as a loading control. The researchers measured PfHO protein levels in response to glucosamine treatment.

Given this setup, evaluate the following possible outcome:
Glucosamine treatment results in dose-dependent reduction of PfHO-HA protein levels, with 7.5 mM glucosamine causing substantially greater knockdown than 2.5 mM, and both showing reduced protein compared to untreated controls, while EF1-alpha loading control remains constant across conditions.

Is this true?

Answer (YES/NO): NO